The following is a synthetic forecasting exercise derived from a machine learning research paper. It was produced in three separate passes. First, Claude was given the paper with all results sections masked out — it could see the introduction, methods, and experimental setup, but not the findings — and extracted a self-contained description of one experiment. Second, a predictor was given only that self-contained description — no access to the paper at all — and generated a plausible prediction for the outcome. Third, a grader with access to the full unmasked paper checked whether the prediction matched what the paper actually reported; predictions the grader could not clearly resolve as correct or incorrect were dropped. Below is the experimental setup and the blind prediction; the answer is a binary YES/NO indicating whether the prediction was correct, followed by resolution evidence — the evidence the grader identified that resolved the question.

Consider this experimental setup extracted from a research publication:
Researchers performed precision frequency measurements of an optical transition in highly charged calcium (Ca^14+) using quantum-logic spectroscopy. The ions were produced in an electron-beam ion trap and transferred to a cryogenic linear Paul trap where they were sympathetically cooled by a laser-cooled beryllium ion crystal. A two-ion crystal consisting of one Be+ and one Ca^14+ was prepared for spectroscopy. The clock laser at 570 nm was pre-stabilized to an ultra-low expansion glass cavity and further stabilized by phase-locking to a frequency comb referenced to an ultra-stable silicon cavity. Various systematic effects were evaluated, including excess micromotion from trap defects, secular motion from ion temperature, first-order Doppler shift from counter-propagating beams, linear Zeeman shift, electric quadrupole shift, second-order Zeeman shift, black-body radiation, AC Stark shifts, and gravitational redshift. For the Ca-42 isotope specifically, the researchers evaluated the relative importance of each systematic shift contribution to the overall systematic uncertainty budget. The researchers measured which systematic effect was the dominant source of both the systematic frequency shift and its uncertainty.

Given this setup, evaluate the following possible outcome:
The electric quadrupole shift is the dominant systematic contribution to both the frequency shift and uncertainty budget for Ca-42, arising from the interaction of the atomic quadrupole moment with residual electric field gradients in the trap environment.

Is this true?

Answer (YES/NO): NO